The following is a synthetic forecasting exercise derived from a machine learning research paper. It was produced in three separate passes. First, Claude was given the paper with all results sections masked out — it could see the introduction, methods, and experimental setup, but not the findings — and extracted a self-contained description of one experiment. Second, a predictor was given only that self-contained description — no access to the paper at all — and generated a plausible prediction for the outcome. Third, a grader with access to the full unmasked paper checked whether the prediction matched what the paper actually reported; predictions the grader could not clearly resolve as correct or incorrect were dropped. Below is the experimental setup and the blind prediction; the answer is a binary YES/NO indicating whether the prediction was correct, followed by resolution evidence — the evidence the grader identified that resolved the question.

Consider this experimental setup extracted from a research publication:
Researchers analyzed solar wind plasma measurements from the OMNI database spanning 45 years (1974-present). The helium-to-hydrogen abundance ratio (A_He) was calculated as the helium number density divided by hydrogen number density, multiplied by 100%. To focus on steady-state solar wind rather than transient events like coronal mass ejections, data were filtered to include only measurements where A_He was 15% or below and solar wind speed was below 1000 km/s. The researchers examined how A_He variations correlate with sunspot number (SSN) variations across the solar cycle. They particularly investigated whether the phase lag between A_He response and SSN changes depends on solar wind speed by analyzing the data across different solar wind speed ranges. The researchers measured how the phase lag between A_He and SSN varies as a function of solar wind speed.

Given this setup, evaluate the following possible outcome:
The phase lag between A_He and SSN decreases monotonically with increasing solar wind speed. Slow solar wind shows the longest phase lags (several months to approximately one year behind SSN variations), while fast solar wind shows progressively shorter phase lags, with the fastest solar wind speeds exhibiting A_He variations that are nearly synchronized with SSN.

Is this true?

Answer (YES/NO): NO